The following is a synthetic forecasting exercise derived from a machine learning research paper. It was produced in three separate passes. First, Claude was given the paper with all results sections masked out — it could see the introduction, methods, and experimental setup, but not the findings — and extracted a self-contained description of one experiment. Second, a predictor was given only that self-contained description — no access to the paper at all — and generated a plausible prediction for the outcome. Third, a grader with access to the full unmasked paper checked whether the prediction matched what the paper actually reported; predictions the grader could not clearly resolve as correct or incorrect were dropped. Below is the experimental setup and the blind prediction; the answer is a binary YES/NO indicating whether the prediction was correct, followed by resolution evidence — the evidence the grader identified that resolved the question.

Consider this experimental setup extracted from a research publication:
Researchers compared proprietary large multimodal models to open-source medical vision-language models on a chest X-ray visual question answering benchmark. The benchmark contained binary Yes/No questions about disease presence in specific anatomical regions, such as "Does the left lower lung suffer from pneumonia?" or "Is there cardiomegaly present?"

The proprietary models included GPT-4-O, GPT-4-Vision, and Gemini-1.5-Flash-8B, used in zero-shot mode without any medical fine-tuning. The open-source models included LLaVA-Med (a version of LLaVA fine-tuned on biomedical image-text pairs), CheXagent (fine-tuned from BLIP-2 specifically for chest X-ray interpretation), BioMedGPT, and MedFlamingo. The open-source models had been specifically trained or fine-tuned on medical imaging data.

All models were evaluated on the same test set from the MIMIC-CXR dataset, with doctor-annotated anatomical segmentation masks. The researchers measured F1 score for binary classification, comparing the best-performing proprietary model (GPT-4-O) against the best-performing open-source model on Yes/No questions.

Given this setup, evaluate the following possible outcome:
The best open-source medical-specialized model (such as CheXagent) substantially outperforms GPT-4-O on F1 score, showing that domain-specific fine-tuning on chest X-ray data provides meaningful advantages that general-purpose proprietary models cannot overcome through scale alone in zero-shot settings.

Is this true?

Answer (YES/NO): YES